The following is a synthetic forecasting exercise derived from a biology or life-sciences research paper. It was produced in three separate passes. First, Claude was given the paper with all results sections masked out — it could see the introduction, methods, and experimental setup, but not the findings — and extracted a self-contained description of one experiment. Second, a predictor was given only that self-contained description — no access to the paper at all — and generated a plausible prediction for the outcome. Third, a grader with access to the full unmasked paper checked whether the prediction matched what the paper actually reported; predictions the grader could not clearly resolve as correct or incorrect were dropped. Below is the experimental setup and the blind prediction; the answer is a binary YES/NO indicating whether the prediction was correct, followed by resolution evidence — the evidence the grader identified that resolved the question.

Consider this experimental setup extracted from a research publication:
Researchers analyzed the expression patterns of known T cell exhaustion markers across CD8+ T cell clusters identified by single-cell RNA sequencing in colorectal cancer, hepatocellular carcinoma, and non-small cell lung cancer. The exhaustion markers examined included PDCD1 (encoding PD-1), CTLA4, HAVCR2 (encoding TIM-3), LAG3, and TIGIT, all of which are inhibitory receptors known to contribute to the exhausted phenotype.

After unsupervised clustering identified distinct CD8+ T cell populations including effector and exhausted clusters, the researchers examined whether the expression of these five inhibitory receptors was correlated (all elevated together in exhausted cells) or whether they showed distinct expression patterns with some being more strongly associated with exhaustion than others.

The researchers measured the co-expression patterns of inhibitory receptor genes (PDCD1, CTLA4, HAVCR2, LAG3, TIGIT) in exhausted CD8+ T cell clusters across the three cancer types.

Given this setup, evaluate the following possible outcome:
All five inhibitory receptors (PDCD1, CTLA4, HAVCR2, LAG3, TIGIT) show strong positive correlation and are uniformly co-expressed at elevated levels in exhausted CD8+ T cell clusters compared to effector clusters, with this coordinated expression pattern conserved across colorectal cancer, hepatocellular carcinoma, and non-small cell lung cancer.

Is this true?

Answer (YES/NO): NO